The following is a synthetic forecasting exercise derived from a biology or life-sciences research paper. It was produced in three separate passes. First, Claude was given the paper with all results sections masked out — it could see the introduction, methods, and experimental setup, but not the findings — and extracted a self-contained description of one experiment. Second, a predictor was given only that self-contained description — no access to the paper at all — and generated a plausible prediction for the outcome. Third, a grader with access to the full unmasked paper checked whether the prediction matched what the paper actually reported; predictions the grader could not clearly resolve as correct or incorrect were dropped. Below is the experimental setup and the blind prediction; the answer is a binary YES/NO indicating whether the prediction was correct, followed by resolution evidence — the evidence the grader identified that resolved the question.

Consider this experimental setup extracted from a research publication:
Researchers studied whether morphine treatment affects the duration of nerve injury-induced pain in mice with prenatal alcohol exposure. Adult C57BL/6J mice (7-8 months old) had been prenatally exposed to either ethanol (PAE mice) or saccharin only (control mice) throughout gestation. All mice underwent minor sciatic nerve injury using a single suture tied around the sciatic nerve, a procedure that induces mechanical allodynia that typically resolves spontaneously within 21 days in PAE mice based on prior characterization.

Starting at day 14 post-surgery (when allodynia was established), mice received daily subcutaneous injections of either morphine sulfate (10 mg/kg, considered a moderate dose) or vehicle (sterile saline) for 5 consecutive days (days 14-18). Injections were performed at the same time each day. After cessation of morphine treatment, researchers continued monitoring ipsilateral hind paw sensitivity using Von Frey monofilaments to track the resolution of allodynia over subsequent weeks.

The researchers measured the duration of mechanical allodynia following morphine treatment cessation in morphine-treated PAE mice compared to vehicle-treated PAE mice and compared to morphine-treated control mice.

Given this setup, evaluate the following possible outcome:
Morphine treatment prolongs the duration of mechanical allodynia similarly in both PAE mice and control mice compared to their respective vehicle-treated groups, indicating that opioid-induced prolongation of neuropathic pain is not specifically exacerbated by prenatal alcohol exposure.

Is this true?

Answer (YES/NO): NO